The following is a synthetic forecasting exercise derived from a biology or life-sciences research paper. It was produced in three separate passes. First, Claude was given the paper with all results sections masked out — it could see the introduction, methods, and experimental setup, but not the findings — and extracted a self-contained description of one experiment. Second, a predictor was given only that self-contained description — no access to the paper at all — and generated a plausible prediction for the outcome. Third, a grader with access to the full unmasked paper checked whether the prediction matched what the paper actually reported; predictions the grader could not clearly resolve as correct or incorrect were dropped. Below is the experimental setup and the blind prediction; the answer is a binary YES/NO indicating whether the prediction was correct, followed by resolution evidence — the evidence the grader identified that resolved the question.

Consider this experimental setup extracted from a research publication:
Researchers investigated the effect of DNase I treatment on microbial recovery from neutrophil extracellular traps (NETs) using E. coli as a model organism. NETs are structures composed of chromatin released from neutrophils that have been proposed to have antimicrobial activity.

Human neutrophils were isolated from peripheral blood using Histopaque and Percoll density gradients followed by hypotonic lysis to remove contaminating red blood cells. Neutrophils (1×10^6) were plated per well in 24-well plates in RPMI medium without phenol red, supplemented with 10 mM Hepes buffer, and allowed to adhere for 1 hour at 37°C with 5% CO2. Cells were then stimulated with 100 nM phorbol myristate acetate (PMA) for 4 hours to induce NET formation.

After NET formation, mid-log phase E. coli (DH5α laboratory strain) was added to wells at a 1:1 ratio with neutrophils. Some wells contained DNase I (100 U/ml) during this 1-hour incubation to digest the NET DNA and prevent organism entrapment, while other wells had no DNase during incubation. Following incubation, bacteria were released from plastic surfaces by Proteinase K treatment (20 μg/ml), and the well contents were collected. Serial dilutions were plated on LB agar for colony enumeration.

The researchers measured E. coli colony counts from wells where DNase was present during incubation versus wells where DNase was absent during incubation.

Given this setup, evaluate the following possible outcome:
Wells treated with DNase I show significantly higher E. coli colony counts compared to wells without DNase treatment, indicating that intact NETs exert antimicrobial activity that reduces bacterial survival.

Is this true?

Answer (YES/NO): NO